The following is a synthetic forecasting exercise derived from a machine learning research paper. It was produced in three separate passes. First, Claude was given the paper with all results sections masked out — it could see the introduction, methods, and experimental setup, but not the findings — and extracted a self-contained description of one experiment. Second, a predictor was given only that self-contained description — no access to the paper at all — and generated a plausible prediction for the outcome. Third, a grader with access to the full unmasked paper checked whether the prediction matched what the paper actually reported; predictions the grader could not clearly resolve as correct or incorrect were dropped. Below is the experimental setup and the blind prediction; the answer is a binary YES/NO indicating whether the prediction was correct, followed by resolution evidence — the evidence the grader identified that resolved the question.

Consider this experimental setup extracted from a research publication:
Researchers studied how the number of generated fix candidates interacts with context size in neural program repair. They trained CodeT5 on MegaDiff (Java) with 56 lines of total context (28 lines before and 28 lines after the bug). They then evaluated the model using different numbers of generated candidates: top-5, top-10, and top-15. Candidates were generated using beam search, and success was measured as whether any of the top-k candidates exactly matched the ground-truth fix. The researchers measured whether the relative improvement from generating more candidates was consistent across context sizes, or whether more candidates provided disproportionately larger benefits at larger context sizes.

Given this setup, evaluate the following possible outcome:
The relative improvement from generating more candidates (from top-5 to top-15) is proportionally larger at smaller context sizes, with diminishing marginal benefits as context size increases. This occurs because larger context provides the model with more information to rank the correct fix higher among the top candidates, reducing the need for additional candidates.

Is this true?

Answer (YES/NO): NO